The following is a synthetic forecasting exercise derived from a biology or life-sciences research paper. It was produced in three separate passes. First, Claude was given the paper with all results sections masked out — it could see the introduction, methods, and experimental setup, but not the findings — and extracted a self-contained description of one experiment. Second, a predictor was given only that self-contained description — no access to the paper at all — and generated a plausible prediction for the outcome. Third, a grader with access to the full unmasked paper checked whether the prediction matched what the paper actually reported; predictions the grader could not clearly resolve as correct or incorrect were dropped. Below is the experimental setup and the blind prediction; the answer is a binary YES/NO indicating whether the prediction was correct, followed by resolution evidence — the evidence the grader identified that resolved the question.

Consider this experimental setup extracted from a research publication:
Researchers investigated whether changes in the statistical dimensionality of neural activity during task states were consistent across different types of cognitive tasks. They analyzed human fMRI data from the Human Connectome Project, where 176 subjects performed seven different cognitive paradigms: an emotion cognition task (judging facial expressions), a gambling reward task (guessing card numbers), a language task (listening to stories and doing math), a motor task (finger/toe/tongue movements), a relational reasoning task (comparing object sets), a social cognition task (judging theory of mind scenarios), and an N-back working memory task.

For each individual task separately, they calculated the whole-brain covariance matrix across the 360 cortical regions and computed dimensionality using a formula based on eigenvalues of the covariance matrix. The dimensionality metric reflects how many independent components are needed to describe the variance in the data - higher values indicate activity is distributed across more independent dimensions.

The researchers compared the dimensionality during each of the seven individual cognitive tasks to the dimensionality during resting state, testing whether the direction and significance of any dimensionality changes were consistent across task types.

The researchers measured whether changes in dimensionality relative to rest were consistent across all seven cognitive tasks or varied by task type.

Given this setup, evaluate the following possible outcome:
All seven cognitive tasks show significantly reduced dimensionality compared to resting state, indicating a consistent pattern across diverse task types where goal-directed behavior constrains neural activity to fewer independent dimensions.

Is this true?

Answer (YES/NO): NO